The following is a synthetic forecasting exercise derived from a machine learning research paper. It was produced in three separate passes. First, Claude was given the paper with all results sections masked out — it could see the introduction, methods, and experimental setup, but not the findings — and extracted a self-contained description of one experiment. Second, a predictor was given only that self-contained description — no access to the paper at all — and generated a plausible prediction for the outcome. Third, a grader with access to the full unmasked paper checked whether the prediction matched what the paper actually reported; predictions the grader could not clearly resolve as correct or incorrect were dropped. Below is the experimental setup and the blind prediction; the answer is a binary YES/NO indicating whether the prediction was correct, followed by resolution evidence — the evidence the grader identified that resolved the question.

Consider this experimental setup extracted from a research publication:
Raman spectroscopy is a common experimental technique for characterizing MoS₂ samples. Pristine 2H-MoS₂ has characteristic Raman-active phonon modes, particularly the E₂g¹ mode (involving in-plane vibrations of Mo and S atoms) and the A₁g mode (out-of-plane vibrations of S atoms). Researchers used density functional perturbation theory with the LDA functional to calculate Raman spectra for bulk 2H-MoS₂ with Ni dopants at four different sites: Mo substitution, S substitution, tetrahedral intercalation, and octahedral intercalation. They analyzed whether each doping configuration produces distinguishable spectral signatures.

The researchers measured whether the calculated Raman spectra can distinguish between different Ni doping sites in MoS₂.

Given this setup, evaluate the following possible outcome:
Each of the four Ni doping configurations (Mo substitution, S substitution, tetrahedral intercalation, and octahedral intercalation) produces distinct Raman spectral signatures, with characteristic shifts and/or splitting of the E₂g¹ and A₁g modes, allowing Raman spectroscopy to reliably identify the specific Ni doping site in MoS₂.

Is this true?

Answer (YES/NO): NO